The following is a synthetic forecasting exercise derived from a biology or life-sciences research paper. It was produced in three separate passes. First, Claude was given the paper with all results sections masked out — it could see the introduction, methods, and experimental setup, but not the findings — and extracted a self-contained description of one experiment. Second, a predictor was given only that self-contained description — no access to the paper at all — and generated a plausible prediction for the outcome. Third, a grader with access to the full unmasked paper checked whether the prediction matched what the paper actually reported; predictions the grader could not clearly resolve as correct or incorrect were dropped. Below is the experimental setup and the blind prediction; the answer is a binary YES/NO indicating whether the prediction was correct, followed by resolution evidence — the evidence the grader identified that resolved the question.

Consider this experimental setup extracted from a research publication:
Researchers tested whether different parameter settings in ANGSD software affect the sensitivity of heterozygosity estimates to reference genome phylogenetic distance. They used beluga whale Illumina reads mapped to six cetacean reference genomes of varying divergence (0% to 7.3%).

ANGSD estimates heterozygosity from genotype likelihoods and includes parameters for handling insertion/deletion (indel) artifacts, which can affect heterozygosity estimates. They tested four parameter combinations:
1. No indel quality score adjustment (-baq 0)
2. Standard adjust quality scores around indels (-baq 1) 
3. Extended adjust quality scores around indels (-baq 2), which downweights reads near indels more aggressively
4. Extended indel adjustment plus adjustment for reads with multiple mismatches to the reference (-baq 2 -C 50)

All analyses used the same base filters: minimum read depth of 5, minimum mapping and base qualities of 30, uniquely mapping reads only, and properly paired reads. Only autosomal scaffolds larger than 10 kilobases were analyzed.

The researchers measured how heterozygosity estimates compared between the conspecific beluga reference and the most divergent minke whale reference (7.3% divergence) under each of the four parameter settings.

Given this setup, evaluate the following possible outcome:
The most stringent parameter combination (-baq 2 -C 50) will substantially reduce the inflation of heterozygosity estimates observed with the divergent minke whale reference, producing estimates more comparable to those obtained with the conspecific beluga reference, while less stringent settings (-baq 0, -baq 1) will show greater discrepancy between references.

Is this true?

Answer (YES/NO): NO